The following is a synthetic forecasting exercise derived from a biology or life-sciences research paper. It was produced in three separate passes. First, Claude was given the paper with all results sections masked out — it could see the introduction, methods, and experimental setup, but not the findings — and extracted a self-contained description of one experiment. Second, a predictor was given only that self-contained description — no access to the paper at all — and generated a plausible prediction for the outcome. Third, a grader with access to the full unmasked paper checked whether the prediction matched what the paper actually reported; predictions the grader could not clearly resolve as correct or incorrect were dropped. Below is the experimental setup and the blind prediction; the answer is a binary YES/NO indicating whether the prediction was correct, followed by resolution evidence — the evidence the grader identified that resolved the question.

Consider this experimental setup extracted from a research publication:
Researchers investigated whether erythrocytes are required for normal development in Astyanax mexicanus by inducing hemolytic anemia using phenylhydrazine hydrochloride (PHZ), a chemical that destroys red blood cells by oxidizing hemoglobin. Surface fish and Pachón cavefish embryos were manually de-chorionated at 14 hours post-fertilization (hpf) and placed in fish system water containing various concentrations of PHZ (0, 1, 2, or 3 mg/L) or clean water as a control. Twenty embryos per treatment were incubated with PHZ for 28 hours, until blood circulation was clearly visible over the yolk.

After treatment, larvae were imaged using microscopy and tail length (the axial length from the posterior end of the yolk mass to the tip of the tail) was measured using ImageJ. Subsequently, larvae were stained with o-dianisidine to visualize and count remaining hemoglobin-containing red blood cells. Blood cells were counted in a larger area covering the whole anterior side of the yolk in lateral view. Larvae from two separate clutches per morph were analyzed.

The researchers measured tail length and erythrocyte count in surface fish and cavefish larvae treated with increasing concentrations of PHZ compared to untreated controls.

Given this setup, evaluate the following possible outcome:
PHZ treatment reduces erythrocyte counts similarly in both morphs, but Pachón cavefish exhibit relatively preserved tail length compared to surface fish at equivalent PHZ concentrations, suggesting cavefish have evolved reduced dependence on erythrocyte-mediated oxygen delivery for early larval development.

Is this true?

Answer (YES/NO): NO